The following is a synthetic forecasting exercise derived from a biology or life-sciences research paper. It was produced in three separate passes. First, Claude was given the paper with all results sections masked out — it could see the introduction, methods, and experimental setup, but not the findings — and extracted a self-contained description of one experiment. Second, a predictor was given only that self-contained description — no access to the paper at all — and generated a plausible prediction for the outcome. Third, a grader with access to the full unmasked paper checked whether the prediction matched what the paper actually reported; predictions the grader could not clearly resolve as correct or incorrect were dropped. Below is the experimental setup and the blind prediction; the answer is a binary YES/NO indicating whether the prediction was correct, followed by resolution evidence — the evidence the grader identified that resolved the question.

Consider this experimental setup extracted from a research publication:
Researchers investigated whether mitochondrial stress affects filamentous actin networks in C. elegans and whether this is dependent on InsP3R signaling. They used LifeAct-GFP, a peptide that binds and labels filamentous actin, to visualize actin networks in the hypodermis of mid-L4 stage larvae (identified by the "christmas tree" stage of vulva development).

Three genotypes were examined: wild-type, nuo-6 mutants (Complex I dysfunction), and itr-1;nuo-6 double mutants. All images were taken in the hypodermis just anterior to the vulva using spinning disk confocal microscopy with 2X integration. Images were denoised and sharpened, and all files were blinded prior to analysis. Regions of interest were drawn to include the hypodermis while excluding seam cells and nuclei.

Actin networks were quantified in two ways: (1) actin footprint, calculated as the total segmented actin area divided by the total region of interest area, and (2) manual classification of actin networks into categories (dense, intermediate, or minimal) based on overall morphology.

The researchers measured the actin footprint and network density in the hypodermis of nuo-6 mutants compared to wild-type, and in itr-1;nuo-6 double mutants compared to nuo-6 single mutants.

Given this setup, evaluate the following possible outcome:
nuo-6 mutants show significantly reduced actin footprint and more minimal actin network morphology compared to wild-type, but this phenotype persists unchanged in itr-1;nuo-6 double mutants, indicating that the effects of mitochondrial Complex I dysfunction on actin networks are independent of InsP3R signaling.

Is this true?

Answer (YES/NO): NO